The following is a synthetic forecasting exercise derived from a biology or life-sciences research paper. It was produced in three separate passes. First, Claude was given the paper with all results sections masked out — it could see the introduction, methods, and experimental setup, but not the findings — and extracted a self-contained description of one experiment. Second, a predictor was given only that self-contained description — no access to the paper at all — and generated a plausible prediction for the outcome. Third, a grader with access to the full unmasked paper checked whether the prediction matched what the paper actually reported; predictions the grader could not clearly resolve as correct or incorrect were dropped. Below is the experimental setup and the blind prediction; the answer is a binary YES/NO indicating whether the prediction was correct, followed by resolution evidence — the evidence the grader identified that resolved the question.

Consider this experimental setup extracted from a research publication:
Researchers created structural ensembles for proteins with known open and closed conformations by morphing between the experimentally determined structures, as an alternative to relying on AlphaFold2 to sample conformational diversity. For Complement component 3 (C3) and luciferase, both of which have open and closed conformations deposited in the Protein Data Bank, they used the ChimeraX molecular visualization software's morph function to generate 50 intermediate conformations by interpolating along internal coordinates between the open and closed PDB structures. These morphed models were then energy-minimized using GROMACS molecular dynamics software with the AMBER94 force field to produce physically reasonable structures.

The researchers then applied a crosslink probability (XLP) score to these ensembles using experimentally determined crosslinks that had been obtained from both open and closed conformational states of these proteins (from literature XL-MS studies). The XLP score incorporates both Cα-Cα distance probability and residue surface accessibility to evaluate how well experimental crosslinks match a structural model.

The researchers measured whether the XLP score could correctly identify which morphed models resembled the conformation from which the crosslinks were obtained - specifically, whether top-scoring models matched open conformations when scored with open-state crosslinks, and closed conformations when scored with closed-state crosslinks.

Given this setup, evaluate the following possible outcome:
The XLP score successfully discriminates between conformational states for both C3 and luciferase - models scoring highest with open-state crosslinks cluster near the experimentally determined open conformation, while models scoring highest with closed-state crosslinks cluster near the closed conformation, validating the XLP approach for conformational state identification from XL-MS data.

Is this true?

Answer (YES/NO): YES